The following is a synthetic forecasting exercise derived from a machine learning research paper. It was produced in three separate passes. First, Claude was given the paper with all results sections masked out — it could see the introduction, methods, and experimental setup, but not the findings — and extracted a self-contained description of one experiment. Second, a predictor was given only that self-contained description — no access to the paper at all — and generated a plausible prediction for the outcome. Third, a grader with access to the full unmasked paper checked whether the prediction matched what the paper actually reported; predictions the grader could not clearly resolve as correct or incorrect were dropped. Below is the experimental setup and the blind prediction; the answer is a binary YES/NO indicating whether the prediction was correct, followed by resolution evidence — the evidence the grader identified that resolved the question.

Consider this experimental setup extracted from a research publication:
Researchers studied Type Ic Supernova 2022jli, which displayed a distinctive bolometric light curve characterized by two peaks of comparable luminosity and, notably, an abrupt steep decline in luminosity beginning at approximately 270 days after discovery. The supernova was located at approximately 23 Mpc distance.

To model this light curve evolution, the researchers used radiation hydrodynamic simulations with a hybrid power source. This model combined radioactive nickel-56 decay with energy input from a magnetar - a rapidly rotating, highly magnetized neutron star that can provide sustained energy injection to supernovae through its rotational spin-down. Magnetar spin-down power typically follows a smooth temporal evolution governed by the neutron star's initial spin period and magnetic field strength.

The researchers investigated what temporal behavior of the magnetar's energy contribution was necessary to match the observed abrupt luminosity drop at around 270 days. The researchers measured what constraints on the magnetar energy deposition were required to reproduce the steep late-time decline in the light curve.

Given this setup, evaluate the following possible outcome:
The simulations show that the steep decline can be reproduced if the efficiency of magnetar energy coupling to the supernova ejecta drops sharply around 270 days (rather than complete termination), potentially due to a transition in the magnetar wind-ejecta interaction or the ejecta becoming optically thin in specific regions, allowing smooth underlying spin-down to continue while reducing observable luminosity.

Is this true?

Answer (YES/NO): NO